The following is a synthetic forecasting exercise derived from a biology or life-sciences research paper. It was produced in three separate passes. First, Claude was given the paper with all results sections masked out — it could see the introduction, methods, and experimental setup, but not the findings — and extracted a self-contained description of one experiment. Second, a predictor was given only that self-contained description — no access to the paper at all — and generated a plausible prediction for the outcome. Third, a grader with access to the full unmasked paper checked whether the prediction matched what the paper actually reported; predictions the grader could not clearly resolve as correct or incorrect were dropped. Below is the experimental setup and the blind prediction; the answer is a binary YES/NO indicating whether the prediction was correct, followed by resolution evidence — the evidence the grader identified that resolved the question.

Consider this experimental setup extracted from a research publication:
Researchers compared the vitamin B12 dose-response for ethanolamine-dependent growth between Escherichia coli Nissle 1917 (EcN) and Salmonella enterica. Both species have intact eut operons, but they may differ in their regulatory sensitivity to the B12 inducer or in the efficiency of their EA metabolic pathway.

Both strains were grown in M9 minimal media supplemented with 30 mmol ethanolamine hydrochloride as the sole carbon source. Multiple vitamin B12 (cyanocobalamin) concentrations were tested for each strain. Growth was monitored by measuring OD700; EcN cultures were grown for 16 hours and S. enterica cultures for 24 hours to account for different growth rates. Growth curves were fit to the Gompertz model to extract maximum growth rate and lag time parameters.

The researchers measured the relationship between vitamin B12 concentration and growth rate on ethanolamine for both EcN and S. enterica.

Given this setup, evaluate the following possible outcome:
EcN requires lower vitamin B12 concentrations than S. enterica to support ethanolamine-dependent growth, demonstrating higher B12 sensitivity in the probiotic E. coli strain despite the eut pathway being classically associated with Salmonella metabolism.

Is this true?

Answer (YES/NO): NO